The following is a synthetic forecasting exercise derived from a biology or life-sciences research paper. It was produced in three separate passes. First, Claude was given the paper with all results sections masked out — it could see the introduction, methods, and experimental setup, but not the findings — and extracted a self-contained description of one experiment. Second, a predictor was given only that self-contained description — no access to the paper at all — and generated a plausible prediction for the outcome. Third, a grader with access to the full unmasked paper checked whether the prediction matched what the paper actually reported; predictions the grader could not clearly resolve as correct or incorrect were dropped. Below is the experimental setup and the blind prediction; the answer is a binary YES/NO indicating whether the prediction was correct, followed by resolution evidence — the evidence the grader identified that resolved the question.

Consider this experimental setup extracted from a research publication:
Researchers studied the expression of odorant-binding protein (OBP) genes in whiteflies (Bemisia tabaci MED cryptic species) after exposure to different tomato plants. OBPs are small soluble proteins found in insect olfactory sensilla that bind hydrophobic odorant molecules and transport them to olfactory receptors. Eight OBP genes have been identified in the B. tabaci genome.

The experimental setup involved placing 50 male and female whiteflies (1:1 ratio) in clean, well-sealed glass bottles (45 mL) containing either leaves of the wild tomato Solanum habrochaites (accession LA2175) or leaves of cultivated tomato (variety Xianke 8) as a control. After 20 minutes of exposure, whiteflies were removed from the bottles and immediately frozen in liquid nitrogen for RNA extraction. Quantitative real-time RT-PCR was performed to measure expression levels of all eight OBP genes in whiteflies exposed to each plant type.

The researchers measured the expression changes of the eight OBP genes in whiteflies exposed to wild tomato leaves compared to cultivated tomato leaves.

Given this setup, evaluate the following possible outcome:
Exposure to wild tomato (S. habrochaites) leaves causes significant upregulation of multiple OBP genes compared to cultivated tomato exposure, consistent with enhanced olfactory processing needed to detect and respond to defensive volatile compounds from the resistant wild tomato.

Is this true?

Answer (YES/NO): YES